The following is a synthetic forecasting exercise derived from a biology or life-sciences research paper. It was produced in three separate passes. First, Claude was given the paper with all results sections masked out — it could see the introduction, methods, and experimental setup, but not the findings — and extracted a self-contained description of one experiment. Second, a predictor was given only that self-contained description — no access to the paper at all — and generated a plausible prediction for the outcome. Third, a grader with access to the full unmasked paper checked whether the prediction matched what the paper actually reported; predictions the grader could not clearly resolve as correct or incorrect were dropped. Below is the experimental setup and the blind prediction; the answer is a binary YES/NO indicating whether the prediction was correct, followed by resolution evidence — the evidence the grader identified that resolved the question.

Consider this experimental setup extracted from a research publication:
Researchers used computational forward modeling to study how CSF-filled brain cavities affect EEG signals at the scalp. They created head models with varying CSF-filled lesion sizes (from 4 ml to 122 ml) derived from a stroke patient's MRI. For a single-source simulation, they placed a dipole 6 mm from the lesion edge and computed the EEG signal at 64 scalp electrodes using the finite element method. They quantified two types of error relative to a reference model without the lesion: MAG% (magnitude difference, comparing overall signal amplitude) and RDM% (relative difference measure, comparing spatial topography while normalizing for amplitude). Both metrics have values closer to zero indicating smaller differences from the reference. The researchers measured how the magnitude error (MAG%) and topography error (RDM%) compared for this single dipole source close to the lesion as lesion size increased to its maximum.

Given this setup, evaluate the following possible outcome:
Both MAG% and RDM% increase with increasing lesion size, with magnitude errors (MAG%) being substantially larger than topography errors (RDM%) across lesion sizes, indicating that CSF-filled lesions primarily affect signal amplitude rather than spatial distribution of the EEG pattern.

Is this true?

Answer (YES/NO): YES